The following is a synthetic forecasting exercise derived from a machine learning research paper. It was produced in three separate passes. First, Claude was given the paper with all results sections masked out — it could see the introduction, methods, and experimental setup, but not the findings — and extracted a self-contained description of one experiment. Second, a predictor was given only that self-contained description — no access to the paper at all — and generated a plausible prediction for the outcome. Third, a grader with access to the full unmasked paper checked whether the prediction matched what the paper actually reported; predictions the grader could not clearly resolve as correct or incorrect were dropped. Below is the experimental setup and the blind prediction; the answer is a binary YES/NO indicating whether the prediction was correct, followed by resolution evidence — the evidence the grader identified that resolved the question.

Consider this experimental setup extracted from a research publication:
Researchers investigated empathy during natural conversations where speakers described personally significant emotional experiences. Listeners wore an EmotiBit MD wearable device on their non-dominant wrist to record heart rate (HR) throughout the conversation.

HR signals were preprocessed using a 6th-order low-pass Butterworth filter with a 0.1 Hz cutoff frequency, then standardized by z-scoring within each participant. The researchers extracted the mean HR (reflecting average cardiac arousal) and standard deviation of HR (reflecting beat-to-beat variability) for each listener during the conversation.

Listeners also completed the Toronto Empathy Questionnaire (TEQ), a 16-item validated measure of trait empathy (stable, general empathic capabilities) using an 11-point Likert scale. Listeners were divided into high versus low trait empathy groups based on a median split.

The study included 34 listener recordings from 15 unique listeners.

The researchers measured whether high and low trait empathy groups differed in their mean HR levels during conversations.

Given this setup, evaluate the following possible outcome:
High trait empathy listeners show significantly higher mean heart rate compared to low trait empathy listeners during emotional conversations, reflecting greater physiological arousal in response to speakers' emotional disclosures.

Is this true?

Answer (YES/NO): NO